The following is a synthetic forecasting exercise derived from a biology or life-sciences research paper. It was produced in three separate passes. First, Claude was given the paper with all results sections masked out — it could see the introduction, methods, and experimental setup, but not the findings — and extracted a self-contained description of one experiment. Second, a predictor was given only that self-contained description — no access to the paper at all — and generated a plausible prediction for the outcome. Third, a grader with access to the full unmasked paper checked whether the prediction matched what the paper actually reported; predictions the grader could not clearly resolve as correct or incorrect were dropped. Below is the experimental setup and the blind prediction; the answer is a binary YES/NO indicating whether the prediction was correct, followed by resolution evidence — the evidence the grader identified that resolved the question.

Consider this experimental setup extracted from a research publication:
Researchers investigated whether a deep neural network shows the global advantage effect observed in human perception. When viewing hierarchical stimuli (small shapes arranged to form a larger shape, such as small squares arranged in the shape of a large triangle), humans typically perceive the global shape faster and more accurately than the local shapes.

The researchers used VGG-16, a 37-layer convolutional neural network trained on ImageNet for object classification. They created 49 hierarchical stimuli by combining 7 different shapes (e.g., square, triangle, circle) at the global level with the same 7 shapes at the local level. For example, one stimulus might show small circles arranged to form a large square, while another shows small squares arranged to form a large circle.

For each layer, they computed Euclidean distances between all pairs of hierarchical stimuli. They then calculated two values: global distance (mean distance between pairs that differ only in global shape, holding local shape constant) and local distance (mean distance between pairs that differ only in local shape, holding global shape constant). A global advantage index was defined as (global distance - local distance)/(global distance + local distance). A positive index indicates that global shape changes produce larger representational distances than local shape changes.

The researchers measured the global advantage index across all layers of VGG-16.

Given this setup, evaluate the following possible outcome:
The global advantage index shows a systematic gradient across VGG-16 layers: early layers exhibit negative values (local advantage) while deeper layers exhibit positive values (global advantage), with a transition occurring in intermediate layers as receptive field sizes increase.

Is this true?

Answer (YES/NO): NO